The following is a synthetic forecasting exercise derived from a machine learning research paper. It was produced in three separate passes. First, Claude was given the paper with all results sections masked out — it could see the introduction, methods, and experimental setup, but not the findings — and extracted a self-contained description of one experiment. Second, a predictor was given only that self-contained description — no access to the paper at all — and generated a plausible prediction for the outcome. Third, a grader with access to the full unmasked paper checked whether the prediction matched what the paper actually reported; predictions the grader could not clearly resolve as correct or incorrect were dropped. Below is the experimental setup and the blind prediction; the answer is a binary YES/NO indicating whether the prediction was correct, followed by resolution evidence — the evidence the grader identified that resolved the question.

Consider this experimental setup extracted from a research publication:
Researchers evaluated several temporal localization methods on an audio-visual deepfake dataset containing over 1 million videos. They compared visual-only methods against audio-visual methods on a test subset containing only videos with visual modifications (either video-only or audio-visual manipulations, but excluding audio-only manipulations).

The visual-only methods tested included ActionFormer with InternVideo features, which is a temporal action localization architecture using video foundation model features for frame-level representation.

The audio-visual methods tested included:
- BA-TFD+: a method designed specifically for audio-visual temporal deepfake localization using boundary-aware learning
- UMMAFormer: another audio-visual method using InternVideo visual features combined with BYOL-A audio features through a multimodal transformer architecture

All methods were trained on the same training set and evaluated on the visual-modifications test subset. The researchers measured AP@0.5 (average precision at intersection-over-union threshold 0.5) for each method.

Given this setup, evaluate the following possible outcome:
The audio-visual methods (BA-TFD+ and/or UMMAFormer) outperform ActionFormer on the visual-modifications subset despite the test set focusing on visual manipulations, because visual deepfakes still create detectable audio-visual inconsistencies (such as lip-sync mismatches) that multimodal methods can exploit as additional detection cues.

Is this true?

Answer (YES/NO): YES